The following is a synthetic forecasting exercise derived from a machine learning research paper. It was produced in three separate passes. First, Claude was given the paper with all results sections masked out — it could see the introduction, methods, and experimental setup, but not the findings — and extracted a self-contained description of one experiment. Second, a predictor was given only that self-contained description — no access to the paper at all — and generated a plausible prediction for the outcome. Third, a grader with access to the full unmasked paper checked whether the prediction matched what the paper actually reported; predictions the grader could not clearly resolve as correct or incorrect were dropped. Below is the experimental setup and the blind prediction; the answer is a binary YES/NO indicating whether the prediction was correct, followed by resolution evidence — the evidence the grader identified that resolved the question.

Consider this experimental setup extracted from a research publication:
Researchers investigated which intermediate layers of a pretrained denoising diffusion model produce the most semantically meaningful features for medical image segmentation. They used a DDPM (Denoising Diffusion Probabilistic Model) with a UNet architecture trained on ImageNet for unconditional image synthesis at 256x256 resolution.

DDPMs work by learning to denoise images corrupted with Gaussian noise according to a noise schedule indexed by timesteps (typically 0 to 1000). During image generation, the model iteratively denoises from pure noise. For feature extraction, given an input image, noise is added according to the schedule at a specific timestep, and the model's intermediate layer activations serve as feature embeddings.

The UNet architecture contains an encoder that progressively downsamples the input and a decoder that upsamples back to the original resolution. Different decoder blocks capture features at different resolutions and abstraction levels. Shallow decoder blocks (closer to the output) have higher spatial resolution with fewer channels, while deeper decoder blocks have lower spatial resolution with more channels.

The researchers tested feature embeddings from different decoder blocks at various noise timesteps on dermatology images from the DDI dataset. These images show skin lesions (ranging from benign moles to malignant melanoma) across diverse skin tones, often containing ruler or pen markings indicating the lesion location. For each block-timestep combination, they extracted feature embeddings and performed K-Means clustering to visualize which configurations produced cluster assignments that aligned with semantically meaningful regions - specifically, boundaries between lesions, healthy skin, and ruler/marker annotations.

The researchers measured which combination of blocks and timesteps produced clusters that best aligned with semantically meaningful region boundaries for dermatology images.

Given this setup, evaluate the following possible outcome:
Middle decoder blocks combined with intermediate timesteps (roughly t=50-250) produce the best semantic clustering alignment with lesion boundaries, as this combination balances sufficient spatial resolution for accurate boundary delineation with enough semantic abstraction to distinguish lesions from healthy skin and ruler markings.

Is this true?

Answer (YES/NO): YES